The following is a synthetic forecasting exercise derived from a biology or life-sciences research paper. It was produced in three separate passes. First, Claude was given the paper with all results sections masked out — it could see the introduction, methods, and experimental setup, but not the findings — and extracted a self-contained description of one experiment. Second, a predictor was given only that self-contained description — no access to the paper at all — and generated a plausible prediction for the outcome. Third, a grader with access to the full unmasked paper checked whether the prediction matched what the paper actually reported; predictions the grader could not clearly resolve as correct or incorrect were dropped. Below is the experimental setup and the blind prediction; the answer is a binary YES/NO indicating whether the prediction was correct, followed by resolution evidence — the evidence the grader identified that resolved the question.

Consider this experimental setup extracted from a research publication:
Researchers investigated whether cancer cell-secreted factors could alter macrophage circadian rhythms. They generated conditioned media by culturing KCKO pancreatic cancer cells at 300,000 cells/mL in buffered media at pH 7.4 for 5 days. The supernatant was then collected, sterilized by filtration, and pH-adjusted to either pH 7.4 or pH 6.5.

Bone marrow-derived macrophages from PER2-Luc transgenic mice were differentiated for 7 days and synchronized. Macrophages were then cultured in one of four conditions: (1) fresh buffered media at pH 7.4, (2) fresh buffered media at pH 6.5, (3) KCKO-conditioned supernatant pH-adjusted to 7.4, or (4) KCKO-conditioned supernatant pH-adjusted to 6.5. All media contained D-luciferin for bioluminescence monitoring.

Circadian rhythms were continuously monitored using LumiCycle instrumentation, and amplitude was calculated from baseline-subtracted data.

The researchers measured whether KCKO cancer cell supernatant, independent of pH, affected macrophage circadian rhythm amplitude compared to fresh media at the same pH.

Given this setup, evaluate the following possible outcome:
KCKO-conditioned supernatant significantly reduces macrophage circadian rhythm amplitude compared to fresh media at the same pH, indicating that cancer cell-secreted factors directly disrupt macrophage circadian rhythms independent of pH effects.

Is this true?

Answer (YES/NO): NO